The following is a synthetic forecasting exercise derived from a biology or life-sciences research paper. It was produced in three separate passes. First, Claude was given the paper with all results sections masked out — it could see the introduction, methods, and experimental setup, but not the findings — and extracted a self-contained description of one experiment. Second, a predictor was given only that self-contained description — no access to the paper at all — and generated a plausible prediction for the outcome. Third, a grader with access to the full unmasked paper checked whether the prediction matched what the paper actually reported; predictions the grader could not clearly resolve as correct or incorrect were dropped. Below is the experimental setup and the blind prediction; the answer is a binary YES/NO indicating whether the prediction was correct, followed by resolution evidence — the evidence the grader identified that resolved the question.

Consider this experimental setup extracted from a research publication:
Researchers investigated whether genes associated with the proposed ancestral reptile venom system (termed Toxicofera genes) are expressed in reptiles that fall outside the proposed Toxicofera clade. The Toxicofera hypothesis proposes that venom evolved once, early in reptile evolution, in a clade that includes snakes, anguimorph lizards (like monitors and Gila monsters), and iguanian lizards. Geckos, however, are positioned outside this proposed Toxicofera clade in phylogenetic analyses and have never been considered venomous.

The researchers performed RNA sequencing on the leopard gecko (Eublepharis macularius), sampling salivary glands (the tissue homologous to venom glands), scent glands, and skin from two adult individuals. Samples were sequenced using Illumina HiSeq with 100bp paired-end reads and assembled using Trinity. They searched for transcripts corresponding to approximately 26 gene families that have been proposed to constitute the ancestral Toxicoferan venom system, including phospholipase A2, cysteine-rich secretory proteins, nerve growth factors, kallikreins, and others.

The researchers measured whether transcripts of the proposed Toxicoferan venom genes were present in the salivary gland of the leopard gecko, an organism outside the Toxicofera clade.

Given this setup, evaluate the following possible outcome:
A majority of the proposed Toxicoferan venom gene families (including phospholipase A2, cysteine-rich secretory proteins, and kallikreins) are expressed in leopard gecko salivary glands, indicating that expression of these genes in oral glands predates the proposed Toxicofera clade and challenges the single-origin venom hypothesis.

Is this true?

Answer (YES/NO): YES